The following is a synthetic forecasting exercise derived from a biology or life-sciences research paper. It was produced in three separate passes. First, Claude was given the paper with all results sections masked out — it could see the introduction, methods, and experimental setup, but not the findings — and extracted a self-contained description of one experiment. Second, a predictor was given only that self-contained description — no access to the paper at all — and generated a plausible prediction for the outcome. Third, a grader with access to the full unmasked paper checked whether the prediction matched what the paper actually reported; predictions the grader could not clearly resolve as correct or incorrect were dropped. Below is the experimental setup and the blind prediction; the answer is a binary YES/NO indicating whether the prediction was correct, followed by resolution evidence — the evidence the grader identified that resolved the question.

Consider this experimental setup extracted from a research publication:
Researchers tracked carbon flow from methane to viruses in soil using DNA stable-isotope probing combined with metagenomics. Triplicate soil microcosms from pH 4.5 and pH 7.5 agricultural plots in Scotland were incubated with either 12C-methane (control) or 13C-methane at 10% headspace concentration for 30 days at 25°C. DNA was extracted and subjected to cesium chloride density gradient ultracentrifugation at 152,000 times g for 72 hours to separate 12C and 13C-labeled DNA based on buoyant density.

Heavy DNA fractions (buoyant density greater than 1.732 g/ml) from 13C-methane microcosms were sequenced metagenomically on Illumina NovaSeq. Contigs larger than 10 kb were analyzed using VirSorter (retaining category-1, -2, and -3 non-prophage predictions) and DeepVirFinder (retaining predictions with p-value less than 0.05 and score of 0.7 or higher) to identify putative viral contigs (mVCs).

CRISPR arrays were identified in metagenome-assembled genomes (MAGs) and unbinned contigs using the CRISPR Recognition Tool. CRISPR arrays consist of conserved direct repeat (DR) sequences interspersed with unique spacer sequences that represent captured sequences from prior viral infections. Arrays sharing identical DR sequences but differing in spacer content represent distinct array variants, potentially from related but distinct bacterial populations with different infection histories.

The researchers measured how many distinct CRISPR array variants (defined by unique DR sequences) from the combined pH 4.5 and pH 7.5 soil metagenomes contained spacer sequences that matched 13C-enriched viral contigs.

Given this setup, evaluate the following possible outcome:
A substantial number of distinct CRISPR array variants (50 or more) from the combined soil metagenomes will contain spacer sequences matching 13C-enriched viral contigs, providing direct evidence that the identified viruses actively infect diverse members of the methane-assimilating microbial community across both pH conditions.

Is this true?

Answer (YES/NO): NO